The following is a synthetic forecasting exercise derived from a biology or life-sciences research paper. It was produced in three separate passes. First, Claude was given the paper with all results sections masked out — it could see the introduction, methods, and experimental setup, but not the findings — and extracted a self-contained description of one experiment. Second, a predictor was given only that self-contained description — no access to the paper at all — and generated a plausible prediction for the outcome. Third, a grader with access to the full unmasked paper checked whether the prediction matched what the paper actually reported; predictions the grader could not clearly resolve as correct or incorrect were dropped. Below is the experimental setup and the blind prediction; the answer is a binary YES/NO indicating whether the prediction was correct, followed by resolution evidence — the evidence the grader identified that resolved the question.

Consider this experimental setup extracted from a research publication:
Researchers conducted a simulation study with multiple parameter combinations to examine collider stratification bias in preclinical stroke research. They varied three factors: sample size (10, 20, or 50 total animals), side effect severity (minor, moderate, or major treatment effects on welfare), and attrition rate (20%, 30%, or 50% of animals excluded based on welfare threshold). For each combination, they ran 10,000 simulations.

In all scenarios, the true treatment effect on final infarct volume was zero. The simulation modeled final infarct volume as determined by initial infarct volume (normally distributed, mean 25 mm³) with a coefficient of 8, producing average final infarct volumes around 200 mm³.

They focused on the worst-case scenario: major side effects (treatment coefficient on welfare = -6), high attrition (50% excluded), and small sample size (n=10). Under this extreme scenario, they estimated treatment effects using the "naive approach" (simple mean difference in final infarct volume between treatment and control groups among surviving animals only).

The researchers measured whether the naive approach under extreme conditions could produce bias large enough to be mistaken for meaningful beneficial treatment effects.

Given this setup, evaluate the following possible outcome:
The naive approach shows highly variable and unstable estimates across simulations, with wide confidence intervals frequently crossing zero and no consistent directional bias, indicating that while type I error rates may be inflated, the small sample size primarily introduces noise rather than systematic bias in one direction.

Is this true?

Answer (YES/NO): NO